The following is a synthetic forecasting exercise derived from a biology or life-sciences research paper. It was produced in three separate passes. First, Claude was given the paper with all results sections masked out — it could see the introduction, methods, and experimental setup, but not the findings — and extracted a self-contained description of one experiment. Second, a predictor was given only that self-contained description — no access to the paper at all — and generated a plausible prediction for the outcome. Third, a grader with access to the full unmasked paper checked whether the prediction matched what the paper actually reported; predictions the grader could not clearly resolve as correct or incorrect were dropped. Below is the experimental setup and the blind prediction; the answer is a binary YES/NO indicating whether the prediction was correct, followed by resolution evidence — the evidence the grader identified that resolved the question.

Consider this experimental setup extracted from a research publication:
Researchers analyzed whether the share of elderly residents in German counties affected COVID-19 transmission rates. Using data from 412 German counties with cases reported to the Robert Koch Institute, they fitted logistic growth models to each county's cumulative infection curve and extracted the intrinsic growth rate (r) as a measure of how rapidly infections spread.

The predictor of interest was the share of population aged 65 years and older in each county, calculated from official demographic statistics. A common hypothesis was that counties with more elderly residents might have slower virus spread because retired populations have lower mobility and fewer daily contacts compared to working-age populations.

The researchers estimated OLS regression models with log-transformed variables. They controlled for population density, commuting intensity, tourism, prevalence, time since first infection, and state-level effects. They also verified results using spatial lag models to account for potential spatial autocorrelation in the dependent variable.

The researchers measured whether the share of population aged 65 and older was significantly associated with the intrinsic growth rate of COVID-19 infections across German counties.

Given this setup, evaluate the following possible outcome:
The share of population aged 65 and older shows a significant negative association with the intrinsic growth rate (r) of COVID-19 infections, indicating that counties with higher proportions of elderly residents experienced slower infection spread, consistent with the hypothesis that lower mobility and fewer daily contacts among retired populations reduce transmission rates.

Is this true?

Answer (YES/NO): NO